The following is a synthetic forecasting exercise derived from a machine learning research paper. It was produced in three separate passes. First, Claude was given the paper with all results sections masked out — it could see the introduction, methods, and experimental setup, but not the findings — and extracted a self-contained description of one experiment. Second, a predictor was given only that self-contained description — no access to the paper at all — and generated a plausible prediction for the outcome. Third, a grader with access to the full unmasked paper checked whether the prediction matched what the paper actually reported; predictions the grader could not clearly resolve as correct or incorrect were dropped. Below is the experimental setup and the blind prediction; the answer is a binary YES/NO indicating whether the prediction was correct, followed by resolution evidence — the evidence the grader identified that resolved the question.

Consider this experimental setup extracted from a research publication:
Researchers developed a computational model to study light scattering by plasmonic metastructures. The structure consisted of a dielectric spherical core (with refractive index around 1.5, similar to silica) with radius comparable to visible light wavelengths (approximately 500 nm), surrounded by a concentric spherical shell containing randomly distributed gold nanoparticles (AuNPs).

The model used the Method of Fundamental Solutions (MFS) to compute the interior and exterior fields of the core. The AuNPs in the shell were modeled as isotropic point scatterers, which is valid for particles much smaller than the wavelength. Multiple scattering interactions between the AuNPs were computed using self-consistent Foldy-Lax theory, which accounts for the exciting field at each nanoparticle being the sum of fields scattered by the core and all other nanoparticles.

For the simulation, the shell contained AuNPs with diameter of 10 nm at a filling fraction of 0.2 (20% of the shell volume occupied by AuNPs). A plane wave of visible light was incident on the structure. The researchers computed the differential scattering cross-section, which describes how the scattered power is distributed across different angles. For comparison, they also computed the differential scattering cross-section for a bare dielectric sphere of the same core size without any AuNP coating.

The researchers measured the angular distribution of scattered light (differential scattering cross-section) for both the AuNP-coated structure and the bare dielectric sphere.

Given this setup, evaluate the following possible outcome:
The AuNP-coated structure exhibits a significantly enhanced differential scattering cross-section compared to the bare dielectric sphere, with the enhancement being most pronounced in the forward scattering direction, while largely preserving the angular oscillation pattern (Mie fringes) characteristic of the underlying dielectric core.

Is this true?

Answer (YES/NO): NO